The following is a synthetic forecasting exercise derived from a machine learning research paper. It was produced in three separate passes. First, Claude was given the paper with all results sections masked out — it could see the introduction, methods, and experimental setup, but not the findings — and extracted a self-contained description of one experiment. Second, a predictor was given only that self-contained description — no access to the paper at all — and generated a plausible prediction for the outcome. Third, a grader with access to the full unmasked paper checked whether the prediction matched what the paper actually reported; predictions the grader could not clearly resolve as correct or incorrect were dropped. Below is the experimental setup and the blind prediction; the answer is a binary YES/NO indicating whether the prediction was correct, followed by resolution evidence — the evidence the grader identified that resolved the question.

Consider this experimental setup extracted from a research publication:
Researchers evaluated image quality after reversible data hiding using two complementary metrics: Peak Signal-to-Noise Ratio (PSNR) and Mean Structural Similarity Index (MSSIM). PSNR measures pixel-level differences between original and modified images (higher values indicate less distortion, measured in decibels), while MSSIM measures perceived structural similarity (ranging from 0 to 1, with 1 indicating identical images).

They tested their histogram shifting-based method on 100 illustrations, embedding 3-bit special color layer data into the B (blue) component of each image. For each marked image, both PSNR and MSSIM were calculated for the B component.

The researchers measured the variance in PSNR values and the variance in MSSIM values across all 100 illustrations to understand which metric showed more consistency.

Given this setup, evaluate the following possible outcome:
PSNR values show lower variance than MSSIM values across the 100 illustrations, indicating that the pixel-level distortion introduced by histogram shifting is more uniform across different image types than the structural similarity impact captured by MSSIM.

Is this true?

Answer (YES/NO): NO